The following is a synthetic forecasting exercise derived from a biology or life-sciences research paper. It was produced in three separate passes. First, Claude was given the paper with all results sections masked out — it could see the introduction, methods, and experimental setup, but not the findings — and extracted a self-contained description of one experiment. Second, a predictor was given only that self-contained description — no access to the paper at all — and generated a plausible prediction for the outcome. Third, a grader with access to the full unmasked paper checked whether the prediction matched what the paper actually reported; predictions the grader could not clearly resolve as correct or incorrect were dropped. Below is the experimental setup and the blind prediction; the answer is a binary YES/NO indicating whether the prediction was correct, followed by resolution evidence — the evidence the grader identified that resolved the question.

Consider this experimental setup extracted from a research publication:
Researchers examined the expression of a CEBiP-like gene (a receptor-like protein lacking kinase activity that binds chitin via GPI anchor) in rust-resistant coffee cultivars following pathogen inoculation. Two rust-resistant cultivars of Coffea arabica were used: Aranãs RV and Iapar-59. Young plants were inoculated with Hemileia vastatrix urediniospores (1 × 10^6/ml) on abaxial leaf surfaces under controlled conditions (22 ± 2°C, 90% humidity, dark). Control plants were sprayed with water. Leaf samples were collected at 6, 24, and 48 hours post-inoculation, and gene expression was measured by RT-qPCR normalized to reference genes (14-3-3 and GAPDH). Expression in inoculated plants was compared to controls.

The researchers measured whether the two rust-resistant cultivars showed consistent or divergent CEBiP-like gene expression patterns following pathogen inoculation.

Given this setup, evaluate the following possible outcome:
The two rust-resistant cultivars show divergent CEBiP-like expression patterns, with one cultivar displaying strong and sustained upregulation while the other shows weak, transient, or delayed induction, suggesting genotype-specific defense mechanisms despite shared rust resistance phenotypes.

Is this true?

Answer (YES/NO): NO